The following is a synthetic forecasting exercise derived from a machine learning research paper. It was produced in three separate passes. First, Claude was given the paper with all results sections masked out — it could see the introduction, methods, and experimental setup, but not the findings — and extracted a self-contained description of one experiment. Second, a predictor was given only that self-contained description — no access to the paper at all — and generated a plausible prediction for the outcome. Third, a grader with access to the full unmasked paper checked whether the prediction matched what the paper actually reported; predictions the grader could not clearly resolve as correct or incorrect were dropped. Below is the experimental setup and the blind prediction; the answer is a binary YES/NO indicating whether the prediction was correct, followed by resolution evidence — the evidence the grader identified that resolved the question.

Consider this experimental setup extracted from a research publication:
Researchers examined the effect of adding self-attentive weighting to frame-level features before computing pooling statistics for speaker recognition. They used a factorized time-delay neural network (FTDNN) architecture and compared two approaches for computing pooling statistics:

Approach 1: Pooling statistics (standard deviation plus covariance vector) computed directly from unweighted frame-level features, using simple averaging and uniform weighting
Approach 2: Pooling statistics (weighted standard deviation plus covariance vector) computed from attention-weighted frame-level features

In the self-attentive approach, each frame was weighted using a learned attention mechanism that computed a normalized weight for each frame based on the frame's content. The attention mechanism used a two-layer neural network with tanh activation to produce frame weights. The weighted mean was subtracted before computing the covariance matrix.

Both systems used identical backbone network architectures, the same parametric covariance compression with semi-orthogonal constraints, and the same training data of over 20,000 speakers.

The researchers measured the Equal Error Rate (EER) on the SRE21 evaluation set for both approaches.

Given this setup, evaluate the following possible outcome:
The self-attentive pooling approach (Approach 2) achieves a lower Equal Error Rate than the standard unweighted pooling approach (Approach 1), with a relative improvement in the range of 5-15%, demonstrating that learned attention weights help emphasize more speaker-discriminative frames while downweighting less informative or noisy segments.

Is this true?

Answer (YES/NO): NO